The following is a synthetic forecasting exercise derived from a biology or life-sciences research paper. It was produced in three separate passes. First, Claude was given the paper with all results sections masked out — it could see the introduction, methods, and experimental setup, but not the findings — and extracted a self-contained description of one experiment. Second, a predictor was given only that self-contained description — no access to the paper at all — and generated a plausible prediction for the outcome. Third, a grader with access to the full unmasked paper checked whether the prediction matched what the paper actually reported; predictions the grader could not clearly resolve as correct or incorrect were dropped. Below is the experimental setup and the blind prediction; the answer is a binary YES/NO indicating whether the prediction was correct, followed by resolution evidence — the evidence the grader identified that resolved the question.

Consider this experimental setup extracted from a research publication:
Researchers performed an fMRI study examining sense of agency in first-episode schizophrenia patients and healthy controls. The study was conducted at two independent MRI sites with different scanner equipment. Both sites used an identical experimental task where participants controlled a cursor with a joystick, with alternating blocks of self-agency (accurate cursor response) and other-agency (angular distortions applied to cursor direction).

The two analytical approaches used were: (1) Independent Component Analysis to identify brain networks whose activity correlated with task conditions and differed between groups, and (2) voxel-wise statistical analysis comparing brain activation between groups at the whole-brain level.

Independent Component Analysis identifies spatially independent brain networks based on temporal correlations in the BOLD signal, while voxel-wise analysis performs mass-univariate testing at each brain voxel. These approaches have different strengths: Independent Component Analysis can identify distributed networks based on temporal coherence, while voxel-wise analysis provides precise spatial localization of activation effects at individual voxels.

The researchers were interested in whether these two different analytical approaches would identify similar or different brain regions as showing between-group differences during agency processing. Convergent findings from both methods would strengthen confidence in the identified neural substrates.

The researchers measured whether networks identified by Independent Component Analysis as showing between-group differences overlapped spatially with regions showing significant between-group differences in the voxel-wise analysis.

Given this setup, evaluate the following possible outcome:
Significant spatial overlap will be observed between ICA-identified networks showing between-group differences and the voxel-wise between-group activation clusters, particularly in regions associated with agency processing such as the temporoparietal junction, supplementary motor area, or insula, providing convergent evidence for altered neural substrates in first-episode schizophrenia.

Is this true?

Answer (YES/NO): NO